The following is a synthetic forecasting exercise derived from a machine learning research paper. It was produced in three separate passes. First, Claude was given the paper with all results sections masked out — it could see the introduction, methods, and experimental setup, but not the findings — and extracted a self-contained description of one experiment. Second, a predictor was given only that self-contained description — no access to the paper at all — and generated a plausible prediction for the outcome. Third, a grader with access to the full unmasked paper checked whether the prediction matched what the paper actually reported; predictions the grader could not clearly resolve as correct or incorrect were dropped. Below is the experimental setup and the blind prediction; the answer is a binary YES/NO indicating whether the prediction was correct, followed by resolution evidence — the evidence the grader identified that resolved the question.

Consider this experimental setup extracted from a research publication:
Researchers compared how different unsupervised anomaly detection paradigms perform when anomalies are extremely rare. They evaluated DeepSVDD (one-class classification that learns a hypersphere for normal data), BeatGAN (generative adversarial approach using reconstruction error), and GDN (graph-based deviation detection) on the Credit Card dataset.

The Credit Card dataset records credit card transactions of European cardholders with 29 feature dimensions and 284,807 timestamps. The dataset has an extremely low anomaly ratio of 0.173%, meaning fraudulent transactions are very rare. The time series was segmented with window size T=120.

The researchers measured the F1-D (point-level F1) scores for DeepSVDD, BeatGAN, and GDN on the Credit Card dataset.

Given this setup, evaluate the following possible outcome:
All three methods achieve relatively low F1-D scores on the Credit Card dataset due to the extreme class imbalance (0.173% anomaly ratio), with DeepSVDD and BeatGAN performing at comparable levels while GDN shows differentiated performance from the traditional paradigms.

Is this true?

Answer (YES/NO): YES